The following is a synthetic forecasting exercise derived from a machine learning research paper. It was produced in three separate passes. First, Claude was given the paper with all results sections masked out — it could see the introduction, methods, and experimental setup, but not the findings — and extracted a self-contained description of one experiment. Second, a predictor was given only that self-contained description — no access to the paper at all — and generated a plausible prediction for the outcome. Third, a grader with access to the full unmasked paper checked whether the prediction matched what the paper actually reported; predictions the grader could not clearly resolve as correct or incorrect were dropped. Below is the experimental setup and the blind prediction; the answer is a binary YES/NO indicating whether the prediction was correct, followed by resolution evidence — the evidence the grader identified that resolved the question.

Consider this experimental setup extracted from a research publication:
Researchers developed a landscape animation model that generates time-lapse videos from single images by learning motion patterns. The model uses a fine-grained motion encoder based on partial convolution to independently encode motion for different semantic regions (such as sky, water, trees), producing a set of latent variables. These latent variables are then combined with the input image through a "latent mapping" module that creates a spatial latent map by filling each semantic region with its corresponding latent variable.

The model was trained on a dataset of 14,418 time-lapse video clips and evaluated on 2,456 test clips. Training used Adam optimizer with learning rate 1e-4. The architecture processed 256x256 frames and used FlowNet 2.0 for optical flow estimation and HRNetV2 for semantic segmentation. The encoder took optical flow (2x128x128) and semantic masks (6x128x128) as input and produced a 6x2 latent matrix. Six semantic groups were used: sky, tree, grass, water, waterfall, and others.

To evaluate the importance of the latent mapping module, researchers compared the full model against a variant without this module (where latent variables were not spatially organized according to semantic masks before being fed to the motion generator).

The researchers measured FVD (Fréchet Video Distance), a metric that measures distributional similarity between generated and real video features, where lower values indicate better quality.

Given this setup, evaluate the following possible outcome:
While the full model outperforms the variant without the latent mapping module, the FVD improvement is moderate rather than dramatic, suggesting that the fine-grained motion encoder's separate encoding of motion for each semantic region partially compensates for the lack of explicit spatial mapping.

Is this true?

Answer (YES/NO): NO